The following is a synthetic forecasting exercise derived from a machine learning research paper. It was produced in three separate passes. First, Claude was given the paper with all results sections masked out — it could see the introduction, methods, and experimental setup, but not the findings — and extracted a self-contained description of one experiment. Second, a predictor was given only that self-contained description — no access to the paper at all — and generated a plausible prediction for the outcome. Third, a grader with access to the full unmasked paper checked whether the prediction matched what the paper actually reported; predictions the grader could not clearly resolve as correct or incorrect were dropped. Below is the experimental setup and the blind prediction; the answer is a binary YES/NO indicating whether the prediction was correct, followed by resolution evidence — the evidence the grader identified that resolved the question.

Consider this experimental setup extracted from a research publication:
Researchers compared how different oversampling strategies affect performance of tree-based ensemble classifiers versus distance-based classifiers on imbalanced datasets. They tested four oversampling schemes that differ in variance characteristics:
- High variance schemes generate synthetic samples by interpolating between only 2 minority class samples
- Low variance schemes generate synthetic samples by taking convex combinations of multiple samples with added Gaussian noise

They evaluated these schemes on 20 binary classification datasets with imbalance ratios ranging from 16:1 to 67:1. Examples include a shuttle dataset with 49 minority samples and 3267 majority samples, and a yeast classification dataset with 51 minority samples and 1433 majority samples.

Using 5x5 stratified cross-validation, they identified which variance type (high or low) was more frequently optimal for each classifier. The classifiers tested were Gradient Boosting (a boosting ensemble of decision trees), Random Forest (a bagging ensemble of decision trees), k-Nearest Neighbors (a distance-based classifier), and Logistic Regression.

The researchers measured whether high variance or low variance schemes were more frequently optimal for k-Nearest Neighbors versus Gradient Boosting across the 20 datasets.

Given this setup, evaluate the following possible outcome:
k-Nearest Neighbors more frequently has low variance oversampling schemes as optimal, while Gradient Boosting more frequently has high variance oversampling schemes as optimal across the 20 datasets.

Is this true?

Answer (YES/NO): YES